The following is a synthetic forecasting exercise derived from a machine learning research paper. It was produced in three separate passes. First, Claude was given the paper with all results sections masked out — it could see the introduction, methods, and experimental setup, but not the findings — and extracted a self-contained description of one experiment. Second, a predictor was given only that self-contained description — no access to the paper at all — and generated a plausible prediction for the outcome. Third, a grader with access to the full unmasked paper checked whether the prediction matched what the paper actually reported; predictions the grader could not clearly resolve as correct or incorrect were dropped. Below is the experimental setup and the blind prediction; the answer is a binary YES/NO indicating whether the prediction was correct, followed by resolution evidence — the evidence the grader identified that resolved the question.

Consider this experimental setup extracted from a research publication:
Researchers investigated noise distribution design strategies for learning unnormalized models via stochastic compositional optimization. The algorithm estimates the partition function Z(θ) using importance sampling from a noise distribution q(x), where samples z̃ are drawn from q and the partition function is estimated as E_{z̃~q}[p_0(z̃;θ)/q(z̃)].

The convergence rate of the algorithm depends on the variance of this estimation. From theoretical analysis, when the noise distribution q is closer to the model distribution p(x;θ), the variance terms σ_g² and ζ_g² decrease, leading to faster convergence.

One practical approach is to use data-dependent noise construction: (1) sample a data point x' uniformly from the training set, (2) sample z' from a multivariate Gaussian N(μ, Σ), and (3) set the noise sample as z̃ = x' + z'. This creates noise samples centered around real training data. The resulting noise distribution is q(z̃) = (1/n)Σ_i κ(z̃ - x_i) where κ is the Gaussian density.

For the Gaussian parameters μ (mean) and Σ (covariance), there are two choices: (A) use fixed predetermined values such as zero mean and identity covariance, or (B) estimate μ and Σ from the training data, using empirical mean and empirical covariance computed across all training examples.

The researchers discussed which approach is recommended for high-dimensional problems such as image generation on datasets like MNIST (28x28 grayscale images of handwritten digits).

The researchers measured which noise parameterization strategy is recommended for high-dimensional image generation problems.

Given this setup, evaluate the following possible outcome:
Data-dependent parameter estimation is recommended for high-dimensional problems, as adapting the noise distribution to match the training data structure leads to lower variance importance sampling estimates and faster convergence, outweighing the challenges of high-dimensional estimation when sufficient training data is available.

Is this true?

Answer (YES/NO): YES